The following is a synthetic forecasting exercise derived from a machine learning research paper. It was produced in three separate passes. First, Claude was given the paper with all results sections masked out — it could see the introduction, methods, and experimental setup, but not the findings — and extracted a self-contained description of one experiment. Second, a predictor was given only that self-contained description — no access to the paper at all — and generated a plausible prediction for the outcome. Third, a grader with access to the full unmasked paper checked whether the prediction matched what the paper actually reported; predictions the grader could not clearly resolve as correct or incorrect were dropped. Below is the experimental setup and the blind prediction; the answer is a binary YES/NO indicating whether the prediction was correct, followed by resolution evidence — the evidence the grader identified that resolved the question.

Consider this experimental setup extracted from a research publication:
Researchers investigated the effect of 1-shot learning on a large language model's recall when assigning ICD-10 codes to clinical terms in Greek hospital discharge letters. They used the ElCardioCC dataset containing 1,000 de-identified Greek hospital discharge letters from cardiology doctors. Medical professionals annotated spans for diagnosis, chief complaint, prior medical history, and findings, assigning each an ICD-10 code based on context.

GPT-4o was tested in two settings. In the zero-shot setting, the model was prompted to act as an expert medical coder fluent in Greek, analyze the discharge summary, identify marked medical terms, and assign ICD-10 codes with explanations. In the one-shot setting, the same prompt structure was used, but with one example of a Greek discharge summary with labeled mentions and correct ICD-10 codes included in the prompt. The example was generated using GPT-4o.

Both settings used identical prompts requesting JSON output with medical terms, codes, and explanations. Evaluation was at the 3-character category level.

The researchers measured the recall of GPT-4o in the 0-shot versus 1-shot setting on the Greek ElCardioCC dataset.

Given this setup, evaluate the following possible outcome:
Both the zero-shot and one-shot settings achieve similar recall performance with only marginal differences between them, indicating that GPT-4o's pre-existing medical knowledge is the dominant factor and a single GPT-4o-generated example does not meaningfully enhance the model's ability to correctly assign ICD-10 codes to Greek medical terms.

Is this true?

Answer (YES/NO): NO